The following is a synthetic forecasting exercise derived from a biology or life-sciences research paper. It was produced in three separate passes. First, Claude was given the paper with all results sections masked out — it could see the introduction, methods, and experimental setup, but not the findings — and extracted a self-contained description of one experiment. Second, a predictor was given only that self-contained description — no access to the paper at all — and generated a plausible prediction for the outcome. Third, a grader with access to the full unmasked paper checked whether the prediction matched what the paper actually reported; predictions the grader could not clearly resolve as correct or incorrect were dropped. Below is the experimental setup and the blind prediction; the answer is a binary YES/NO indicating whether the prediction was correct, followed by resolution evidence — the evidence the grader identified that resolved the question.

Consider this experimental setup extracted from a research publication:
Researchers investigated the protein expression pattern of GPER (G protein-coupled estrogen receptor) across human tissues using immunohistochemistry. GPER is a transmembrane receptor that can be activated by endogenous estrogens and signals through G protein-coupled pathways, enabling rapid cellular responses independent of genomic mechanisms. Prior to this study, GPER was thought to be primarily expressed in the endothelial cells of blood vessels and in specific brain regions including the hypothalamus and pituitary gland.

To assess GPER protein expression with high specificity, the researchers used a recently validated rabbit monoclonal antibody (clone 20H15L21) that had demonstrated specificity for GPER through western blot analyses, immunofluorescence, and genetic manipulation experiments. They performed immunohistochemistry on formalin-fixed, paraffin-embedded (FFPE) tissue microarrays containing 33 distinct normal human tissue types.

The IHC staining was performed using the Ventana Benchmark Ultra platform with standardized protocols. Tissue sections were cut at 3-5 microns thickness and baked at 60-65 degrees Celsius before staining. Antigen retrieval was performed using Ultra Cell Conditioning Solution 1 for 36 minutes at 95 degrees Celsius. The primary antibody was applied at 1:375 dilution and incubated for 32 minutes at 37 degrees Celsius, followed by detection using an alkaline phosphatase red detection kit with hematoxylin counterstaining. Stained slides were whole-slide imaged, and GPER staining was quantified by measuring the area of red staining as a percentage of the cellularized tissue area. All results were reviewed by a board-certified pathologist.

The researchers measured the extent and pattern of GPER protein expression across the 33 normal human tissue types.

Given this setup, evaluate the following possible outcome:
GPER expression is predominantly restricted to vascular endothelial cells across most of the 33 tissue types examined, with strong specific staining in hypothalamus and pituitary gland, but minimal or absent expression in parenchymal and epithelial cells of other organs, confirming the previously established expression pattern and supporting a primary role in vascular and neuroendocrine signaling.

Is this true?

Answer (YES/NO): NO